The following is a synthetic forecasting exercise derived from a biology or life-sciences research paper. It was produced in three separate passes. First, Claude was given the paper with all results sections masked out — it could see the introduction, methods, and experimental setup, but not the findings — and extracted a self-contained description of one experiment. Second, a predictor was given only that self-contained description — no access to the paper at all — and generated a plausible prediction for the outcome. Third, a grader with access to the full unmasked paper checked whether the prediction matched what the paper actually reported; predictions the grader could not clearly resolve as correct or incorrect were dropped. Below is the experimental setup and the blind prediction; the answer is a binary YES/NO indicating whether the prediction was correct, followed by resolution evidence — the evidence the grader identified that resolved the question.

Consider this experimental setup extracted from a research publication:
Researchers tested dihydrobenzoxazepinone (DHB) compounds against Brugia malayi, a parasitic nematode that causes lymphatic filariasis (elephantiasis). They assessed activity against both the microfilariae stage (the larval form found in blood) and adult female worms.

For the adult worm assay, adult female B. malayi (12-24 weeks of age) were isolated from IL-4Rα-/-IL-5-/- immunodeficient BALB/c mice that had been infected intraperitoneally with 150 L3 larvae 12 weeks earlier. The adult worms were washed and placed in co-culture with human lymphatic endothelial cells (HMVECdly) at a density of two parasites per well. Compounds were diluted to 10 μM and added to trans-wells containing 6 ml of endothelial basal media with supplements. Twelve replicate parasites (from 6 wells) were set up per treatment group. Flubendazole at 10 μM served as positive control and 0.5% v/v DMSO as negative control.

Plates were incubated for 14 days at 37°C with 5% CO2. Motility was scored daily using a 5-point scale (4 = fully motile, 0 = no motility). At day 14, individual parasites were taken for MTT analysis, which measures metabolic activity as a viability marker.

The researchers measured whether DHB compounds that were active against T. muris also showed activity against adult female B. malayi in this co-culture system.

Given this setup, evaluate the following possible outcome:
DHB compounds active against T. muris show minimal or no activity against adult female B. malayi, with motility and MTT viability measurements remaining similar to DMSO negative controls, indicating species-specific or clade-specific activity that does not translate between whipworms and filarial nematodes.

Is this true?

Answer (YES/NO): NO